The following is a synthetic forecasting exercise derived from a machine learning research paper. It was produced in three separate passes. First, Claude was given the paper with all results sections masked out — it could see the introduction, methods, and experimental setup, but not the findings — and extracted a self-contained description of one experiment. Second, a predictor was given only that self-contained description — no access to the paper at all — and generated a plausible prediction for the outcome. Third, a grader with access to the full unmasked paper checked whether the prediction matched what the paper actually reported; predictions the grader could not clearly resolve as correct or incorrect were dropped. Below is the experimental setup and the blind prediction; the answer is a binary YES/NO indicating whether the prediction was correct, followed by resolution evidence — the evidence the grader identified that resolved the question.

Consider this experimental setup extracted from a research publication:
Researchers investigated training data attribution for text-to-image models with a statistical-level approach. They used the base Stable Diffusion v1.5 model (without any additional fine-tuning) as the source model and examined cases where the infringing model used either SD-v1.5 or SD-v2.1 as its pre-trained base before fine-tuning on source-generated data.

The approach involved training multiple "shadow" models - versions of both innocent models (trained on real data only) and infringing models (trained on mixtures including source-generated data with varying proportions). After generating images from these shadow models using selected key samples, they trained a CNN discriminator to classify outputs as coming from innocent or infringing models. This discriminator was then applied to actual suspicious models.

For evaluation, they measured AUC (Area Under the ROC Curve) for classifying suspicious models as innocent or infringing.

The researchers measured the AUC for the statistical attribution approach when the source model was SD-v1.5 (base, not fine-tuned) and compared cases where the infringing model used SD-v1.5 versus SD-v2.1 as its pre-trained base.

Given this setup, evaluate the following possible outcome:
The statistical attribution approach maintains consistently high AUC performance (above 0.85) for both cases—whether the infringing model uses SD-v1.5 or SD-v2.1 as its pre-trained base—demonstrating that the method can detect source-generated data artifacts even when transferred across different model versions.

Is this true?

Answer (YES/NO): YES